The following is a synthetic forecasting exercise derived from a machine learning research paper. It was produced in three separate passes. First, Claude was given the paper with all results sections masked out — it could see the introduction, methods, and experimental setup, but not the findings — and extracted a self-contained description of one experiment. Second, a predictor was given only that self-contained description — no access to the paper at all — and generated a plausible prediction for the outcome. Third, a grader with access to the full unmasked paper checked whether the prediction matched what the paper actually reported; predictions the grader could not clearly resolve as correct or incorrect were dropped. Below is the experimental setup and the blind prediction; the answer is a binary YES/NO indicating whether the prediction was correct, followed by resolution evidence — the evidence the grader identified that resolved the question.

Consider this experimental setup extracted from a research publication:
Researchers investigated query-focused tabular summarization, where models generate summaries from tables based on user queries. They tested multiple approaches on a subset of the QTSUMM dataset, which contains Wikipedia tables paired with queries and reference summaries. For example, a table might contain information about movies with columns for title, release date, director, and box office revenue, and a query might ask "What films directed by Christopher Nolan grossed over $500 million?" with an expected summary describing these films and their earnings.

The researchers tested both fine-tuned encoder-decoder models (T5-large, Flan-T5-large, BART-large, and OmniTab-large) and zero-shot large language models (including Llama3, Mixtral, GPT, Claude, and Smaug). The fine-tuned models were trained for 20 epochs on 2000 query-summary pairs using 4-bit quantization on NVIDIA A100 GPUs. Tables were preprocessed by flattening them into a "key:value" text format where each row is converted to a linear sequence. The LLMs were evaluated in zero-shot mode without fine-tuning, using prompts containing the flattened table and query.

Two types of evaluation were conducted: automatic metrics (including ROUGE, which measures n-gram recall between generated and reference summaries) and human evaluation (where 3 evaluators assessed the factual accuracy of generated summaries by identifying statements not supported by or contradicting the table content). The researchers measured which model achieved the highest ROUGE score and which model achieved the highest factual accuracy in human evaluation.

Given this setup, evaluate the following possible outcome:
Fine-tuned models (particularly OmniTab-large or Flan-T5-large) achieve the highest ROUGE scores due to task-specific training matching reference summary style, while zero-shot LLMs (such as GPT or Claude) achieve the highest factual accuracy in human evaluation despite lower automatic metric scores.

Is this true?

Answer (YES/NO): NO